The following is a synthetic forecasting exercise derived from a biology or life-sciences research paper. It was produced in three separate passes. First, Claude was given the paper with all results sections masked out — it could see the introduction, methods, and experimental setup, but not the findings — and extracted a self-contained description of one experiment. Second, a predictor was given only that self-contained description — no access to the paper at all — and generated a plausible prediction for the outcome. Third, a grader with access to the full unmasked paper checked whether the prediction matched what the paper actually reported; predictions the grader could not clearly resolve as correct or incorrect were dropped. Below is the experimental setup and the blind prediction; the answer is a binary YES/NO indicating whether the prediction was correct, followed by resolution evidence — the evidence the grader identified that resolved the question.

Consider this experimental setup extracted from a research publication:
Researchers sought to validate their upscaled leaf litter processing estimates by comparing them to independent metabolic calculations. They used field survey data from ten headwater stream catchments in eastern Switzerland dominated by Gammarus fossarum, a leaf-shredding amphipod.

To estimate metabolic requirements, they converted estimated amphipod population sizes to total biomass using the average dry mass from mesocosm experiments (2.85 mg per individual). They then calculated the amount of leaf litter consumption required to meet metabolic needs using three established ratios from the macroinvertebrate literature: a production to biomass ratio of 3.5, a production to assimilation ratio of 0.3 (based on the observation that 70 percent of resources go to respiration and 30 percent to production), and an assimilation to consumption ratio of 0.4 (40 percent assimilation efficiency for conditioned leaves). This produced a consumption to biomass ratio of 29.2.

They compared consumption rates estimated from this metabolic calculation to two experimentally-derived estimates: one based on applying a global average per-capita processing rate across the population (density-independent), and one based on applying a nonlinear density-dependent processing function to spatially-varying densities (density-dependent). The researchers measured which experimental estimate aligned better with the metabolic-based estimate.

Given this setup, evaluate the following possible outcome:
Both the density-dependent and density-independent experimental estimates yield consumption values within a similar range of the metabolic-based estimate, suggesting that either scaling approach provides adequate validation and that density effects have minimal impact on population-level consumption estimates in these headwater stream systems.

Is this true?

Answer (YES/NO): NO